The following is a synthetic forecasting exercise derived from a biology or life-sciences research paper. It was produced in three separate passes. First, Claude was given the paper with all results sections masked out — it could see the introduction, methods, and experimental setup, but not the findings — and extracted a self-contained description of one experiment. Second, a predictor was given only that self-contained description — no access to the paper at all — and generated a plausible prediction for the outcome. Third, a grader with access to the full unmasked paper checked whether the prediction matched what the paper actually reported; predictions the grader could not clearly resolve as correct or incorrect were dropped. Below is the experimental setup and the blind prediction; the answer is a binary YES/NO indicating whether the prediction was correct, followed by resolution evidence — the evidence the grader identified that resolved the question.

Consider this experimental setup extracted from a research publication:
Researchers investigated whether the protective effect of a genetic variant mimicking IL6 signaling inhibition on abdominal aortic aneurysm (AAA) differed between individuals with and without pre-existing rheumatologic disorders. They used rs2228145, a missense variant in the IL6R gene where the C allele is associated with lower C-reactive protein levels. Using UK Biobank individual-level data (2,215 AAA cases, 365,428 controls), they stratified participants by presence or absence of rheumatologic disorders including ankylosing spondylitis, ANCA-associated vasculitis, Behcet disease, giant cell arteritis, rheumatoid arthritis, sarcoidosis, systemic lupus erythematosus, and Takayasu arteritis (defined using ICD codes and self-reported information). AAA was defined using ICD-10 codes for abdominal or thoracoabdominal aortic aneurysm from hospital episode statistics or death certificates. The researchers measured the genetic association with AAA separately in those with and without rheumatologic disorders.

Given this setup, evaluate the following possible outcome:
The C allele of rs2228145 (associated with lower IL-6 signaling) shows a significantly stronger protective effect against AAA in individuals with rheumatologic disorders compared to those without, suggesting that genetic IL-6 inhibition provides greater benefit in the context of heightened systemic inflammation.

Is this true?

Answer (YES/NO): NO